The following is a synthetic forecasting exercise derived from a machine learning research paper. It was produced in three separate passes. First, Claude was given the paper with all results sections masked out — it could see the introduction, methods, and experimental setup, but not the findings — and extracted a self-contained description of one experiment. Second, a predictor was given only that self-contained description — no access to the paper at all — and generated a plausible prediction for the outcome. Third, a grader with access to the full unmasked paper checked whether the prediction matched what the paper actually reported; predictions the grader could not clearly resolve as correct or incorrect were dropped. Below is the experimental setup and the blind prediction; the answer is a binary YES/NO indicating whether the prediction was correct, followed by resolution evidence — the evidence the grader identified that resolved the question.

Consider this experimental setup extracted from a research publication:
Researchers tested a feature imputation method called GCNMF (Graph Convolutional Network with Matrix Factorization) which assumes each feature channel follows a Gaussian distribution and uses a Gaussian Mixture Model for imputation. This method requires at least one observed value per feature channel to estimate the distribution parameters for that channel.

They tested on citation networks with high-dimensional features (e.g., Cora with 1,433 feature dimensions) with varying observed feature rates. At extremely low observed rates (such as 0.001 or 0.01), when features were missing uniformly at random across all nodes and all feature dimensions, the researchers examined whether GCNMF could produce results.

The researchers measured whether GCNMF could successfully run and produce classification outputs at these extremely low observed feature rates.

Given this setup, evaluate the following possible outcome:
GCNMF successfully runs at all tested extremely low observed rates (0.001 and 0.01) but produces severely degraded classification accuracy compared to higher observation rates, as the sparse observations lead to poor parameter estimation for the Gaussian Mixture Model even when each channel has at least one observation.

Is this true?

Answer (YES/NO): NO